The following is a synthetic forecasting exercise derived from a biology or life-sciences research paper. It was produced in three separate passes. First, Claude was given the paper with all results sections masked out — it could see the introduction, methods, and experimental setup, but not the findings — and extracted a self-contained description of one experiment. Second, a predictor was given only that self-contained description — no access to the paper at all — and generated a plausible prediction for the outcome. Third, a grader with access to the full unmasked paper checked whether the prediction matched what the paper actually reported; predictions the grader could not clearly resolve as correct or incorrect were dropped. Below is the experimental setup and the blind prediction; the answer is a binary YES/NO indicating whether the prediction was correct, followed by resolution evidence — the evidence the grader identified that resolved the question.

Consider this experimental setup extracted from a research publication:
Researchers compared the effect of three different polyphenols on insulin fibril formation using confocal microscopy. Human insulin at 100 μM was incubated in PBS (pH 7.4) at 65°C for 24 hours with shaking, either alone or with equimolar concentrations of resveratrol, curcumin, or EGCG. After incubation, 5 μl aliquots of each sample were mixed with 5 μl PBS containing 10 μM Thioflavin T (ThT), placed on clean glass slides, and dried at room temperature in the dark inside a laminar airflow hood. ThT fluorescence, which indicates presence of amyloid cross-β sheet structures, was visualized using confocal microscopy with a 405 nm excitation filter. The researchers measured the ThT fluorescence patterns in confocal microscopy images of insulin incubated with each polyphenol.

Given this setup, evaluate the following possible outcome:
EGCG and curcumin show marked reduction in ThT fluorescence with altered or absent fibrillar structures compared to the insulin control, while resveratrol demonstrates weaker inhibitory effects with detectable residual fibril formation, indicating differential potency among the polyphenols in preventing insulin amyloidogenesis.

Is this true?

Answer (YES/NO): NO